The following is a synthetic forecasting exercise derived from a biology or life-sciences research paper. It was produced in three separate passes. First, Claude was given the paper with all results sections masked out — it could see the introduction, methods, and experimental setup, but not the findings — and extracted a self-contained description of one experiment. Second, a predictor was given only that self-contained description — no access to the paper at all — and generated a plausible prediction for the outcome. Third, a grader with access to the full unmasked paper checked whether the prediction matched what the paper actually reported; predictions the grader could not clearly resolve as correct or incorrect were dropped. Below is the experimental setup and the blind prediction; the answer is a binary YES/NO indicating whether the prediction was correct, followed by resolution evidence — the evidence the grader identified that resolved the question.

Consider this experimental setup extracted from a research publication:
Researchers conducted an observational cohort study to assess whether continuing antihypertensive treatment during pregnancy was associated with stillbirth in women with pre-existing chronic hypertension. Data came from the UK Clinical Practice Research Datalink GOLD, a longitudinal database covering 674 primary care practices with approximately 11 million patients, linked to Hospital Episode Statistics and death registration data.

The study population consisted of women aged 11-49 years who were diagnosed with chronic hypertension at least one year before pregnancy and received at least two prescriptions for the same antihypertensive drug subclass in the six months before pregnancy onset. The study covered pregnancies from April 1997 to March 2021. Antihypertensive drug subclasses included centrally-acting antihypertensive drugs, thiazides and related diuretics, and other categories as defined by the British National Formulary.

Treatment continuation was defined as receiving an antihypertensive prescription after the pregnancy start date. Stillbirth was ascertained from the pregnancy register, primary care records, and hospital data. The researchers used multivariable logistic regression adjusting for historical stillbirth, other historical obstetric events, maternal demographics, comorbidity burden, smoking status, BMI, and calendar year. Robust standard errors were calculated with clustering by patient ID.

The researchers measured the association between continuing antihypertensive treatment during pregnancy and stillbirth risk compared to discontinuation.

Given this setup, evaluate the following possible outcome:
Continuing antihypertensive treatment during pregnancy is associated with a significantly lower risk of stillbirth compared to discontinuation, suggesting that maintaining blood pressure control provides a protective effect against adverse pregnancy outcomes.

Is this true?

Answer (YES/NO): NO